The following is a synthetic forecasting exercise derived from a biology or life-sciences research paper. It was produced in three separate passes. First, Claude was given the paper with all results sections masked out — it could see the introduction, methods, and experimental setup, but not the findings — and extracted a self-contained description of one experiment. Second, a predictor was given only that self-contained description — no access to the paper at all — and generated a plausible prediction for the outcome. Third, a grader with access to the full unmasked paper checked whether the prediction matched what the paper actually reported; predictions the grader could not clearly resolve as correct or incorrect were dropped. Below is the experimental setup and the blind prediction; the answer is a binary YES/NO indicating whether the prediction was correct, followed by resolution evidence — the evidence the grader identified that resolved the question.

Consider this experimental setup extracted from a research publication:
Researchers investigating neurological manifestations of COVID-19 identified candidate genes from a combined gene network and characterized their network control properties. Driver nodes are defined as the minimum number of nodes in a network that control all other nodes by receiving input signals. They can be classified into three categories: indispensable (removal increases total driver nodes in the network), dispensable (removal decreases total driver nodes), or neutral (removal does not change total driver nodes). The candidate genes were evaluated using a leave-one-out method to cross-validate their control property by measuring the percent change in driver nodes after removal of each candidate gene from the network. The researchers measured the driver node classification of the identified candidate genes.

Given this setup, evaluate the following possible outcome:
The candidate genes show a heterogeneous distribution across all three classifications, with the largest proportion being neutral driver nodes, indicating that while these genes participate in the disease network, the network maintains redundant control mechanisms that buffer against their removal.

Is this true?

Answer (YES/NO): NO